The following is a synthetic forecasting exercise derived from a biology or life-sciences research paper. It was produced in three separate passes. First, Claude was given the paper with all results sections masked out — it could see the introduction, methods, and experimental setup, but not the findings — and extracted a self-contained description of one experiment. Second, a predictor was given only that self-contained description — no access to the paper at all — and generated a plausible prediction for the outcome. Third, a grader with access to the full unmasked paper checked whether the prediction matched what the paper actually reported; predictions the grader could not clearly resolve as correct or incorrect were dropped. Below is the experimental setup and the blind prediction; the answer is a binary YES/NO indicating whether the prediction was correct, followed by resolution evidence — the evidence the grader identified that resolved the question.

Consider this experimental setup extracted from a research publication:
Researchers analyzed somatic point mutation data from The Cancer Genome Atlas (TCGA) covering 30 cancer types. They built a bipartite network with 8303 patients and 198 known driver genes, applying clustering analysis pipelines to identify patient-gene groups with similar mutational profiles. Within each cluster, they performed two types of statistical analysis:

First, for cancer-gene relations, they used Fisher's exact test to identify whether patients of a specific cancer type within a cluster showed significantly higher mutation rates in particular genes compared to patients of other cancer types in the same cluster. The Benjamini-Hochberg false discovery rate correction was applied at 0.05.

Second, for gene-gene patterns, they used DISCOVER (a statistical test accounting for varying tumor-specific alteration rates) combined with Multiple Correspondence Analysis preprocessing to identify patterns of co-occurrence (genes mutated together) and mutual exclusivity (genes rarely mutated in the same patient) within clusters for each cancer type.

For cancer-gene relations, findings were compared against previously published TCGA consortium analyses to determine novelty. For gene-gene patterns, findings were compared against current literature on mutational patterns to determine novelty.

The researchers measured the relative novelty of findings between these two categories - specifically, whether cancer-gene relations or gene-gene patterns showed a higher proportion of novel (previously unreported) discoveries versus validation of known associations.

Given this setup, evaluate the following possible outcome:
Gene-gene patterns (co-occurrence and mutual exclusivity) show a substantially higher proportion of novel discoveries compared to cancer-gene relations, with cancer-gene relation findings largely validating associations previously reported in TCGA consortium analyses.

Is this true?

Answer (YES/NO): YES